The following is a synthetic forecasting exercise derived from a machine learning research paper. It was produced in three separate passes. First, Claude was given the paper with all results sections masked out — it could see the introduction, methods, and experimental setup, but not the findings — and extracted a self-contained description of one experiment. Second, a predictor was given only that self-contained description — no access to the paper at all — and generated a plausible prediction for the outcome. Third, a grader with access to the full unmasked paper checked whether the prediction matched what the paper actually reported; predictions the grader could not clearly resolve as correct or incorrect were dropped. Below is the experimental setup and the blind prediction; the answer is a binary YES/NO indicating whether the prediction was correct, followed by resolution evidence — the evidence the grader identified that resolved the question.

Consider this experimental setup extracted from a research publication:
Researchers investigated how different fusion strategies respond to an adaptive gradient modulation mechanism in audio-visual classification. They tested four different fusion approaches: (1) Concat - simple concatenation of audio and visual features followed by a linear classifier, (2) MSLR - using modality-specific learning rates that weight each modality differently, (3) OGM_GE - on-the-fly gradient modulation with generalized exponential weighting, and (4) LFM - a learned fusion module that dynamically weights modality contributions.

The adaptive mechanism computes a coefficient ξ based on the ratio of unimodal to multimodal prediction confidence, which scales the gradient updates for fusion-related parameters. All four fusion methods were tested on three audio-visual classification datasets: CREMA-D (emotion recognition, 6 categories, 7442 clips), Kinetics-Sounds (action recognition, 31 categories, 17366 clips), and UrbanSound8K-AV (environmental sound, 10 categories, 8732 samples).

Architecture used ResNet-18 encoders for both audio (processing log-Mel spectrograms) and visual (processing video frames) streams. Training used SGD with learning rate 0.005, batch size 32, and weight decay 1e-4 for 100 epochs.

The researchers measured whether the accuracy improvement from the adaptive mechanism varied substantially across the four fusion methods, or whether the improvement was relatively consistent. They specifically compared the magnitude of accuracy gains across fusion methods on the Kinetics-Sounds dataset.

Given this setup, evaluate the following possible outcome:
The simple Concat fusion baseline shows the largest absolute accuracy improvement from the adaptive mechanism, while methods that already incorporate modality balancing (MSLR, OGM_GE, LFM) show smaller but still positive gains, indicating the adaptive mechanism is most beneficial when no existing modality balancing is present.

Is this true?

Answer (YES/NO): NO